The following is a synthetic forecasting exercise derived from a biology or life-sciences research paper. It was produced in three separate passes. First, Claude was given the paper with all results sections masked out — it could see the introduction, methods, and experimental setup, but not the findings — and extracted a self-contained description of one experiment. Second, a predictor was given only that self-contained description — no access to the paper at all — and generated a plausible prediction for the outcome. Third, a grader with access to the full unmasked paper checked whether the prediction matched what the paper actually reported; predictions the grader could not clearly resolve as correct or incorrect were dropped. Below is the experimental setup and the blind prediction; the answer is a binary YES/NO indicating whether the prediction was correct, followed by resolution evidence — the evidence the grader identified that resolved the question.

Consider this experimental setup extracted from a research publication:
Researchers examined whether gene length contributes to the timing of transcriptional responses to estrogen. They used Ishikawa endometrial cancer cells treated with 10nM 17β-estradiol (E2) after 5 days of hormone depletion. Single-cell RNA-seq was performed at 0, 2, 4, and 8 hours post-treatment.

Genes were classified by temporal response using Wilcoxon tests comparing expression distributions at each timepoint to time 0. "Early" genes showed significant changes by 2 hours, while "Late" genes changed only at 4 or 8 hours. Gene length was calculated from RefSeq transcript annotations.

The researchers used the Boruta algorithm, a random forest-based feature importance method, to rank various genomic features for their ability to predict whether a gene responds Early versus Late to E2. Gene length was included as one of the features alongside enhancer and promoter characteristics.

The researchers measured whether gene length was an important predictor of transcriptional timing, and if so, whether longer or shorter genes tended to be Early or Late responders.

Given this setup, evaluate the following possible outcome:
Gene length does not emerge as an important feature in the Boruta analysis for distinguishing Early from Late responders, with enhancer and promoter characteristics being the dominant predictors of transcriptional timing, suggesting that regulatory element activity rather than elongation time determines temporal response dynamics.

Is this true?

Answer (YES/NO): YES